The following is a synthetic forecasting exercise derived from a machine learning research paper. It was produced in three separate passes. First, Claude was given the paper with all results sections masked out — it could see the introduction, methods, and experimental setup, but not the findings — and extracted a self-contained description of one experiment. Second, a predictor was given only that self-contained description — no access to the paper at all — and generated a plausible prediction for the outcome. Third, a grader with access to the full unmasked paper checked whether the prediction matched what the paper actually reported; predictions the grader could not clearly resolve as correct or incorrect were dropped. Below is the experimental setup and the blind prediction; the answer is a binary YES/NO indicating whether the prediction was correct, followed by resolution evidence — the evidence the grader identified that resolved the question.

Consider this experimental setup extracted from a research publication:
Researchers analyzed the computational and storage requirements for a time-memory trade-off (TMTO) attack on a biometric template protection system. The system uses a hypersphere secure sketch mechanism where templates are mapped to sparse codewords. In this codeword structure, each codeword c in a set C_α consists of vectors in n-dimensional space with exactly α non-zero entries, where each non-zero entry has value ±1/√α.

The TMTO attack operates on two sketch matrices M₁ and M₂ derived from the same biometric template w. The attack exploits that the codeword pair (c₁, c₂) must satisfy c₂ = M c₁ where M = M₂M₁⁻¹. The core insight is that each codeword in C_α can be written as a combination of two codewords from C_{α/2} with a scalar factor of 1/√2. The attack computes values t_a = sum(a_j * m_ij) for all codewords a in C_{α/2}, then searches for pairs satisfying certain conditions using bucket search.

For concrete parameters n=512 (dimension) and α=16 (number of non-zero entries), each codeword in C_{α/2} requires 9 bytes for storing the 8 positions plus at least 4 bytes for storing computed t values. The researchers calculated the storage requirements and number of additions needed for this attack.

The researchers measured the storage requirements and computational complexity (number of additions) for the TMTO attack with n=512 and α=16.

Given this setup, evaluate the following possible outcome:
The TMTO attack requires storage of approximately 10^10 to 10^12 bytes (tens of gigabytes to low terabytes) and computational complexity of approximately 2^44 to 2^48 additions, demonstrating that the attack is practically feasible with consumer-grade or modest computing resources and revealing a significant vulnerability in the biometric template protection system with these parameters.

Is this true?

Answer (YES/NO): NO